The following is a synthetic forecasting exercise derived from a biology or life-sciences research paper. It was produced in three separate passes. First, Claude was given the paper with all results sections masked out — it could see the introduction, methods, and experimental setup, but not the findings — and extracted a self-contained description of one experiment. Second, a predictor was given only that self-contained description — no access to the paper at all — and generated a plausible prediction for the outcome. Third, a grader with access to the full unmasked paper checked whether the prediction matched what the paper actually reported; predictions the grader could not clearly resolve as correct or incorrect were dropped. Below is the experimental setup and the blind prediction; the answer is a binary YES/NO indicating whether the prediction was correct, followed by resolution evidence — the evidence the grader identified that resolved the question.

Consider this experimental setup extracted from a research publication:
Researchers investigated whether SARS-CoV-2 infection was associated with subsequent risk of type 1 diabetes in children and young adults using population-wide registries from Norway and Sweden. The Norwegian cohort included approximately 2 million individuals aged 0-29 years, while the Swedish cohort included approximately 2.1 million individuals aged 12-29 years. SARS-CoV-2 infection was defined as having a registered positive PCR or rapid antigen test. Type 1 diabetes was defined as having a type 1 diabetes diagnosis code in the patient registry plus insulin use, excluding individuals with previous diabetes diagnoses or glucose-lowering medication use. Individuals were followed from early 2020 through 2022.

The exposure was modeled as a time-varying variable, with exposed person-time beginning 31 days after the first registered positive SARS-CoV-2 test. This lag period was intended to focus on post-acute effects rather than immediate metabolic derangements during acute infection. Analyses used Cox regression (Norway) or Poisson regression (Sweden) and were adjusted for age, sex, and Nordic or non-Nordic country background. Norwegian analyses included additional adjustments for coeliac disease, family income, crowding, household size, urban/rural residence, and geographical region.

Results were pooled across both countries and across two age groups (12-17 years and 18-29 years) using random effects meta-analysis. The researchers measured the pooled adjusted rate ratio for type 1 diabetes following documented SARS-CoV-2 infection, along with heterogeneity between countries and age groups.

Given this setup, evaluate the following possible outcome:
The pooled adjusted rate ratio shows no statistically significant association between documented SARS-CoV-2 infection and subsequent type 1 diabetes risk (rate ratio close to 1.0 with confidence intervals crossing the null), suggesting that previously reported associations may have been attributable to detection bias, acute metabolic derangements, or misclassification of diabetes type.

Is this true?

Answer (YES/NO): YES